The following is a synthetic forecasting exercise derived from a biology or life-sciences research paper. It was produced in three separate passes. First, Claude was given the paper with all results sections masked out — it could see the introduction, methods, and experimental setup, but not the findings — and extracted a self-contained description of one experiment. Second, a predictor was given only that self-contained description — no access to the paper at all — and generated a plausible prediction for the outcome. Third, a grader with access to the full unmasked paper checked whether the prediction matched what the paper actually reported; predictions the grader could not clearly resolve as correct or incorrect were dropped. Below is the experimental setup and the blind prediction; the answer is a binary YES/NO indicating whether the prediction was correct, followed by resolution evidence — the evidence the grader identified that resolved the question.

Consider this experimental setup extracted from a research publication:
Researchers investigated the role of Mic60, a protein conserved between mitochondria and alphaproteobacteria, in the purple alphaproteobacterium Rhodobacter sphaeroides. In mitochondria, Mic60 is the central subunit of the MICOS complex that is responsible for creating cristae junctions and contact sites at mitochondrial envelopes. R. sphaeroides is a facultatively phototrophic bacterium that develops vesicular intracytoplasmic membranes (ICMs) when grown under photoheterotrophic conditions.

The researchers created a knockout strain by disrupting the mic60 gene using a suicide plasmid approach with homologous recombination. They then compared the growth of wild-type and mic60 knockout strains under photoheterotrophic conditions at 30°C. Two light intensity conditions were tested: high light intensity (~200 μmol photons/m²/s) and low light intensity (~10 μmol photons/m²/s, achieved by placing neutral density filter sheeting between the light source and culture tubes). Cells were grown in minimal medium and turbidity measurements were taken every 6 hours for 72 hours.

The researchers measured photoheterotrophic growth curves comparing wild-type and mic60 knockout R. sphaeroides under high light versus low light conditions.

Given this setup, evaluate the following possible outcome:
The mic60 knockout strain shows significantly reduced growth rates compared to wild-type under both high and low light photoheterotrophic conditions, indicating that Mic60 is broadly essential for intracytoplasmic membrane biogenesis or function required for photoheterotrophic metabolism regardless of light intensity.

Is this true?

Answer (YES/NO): YES